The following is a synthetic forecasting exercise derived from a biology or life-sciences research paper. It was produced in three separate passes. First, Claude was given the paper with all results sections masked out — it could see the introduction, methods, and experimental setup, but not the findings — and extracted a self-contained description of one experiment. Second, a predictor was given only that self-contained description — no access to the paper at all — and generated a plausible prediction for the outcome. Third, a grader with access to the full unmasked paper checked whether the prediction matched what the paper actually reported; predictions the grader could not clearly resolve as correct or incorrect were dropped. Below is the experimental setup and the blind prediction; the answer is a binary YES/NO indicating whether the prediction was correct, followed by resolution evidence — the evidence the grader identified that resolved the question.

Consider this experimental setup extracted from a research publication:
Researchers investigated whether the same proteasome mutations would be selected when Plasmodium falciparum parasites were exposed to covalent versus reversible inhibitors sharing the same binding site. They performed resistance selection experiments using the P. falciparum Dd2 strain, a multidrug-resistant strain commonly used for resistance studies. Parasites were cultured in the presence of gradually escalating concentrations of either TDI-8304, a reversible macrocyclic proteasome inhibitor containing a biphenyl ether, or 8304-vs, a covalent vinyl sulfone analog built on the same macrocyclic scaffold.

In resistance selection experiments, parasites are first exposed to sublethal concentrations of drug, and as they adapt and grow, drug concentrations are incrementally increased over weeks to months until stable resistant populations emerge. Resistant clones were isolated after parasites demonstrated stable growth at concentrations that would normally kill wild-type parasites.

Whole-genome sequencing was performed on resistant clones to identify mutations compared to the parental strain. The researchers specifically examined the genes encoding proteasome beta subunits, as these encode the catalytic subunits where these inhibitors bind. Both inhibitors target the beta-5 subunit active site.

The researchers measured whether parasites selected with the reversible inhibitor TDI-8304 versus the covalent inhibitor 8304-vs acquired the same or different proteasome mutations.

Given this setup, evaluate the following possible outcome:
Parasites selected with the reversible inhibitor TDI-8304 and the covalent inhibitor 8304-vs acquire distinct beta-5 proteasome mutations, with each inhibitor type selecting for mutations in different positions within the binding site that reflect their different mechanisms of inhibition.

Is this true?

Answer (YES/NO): NO